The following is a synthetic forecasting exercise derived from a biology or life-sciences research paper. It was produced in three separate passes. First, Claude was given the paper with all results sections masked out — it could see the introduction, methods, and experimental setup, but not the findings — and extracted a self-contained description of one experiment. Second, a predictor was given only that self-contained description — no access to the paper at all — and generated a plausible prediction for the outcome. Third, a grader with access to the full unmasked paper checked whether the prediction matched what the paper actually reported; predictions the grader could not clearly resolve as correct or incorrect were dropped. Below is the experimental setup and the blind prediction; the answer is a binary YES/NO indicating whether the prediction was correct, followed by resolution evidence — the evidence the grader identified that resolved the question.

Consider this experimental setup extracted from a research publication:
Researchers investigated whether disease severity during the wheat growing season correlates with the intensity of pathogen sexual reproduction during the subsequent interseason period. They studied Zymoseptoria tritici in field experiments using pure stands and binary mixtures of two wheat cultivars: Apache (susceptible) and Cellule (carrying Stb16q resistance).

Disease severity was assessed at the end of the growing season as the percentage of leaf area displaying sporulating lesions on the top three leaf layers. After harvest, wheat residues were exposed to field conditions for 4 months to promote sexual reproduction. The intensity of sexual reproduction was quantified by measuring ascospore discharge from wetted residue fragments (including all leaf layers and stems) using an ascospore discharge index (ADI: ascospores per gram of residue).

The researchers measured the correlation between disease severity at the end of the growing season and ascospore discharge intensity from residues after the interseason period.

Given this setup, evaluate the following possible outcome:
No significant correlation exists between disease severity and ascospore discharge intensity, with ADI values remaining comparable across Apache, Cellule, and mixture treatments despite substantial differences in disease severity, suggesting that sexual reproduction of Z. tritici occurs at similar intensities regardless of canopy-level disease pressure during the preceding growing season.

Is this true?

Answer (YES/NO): NO